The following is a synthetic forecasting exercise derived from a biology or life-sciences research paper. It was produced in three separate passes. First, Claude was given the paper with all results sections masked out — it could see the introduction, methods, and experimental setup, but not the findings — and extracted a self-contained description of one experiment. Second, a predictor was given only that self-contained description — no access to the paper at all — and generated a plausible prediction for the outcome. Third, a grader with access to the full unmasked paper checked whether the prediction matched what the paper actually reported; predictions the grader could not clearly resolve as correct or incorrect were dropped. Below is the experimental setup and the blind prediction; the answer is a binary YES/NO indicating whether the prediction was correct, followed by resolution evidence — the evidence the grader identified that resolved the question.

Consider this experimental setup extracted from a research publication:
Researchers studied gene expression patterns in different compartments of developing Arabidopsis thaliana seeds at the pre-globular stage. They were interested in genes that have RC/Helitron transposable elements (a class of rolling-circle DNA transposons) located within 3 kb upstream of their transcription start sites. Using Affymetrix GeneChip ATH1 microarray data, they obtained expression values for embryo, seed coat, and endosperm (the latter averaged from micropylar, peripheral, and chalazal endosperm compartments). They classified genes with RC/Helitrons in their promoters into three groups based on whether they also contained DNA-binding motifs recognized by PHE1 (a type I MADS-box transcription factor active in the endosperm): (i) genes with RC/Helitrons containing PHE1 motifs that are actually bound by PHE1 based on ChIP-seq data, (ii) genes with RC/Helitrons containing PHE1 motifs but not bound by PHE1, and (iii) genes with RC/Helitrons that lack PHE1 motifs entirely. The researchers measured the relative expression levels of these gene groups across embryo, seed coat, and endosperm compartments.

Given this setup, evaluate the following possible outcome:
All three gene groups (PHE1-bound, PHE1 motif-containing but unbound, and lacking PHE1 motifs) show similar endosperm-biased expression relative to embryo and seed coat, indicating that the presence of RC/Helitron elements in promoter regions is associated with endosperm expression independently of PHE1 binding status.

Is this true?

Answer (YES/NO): NO